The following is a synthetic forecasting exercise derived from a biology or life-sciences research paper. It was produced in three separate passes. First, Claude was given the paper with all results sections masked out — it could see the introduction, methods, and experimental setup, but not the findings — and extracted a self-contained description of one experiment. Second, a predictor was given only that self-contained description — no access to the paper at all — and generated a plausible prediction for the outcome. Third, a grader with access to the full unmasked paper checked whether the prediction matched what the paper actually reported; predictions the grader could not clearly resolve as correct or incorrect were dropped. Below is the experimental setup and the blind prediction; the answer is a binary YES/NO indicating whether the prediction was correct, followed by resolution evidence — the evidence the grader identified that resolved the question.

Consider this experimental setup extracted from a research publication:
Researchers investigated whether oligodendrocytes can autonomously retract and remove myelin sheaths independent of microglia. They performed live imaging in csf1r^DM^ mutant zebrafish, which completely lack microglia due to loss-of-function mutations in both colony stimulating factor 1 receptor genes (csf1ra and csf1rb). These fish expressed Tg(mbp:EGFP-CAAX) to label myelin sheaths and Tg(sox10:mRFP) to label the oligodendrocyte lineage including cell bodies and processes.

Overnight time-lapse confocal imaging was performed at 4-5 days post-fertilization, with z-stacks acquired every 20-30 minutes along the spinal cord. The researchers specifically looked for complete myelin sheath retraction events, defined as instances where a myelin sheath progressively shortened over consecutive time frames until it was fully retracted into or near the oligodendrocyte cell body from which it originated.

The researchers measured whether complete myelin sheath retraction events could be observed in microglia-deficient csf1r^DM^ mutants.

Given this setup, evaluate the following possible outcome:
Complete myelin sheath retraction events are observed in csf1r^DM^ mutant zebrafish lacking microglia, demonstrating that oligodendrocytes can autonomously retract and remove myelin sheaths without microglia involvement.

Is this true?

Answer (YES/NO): YES